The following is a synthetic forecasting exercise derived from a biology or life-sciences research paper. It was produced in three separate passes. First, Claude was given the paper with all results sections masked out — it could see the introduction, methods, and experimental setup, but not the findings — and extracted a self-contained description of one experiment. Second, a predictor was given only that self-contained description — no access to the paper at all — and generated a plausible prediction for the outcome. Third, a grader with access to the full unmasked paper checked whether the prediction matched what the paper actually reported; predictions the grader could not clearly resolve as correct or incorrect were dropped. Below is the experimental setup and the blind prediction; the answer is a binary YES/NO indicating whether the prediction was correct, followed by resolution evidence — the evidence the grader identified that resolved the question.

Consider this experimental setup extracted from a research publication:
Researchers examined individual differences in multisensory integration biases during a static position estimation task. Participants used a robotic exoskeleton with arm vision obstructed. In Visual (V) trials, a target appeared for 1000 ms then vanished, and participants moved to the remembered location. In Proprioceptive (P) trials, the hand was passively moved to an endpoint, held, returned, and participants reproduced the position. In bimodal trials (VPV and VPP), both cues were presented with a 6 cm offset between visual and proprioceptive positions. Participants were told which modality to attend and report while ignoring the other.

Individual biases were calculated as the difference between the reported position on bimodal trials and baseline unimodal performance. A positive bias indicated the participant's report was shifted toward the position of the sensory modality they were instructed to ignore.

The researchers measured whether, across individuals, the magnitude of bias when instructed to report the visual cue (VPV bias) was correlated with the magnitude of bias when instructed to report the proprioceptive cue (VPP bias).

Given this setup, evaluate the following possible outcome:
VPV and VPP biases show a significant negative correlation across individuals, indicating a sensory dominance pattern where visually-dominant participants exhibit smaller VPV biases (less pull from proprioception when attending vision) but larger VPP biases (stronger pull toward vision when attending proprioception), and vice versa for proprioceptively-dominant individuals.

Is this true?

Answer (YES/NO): NO